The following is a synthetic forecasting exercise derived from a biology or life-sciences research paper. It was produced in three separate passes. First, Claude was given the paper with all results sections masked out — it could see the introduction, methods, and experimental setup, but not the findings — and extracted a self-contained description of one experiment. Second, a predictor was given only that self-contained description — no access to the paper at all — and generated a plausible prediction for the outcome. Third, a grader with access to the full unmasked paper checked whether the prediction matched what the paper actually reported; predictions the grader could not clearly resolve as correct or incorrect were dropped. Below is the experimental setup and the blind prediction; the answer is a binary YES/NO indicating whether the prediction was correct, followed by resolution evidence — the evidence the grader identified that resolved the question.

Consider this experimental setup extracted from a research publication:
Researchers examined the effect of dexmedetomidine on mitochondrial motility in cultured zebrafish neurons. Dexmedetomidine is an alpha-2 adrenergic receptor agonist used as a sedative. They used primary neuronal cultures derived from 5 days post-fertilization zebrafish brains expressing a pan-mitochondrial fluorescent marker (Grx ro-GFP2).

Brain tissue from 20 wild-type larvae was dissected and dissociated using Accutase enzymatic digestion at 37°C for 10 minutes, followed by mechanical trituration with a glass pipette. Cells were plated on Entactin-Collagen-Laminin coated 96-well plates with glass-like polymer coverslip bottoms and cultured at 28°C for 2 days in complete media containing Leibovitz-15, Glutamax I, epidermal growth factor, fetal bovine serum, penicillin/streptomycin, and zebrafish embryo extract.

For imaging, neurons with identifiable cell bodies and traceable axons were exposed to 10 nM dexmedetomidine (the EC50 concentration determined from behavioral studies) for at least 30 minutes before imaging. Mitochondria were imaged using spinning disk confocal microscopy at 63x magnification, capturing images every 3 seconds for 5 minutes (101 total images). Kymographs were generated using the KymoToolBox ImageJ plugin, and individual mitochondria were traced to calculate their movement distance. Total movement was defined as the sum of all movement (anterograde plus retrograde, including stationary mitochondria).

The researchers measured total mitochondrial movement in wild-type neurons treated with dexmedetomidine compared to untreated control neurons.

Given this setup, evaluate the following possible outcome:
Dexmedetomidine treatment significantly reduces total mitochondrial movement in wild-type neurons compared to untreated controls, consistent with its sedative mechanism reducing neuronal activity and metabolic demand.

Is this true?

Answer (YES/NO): NO